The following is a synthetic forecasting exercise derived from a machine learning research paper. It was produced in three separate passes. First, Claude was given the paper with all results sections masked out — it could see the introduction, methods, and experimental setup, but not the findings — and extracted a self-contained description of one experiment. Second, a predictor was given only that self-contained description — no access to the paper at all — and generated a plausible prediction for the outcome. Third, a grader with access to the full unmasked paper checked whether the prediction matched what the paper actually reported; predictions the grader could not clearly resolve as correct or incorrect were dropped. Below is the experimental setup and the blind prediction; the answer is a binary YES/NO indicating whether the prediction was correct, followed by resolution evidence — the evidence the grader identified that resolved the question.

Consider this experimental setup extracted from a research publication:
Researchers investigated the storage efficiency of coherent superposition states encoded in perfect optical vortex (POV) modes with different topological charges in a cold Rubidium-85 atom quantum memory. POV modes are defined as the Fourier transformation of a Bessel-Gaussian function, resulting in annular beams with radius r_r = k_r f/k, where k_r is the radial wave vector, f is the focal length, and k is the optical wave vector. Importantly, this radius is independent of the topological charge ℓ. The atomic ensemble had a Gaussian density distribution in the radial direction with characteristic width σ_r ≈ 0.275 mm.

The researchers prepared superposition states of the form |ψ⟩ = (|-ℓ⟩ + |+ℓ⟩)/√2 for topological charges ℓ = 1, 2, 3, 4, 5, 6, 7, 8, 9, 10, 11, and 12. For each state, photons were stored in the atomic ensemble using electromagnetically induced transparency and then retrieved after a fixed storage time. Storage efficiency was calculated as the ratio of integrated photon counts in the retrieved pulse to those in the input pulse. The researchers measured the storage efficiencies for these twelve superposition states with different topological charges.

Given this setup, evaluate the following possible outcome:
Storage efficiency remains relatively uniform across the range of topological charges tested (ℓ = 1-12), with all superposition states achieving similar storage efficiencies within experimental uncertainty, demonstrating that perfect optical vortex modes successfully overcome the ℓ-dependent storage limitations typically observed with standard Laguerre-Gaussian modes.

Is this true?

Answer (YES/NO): YES